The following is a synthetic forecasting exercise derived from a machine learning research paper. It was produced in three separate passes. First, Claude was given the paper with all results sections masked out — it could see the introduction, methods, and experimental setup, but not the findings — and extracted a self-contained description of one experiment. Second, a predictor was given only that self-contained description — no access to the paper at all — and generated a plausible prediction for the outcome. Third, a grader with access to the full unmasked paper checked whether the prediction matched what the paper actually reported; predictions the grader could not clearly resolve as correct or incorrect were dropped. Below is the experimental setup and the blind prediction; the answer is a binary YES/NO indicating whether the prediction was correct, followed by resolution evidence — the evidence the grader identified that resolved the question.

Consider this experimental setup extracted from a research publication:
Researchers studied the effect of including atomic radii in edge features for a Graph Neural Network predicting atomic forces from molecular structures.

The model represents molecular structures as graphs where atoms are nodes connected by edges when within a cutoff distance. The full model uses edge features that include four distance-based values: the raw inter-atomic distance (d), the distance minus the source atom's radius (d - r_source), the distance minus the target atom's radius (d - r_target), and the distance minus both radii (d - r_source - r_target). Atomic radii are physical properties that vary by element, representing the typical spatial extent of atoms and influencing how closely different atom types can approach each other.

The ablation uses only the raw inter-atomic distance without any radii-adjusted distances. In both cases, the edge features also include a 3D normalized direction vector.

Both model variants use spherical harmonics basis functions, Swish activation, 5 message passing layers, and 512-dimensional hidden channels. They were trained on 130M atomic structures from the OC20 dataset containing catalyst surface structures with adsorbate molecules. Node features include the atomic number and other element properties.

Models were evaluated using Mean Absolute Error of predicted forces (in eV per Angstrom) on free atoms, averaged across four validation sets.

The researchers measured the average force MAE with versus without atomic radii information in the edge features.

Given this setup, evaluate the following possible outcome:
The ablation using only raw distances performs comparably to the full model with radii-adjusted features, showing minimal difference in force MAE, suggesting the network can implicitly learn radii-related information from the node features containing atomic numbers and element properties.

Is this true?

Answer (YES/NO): NO